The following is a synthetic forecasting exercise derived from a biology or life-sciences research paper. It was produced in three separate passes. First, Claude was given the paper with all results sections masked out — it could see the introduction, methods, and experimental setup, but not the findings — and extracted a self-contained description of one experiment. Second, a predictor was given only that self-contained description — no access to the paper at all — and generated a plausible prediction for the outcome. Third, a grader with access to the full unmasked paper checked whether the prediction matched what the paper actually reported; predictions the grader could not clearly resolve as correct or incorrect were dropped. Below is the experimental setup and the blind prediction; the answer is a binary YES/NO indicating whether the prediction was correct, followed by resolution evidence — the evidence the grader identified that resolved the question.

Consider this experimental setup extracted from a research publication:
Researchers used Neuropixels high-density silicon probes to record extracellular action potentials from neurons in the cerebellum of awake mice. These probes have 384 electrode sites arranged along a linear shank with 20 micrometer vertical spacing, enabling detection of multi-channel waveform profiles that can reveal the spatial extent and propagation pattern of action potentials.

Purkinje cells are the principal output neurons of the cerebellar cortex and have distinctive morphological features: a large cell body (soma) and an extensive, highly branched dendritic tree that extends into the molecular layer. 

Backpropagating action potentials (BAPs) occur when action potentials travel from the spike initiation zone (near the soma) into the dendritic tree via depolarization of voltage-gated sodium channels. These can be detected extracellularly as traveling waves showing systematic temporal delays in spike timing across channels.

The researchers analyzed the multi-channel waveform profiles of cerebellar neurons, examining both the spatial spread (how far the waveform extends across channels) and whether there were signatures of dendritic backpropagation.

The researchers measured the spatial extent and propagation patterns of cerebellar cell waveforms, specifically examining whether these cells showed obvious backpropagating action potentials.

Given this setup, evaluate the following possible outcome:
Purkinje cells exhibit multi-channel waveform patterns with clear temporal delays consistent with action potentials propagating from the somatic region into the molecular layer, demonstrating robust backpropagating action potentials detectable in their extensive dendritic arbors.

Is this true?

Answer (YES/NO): NO